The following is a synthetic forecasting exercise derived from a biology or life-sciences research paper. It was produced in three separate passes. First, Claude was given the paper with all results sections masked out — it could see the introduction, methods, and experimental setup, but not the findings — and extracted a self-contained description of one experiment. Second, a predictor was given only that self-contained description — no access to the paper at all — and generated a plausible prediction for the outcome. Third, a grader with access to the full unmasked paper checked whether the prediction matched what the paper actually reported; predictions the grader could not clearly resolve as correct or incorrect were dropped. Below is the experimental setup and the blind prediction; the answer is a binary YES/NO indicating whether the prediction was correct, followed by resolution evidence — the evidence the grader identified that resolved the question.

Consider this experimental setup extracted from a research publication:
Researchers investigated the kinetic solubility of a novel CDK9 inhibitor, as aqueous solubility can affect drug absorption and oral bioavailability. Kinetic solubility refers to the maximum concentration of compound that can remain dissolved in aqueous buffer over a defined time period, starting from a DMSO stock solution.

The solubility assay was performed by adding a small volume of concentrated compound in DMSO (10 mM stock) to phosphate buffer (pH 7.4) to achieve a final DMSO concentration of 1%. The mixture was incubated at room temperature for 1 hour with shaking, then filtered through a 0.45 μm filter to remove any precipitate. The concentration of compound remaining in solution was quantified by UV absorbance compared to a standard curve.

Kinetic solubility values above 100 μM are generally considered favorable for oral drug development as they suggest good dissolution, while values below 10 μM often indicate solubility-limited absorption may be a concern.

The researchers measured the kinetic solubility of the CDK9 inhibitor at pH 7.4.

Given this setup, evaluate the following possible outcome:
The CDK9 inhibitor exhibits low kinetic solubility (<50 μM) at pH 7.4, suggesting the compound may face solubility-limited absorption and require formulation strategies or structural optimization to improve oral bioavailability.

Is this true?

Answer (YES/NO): YES